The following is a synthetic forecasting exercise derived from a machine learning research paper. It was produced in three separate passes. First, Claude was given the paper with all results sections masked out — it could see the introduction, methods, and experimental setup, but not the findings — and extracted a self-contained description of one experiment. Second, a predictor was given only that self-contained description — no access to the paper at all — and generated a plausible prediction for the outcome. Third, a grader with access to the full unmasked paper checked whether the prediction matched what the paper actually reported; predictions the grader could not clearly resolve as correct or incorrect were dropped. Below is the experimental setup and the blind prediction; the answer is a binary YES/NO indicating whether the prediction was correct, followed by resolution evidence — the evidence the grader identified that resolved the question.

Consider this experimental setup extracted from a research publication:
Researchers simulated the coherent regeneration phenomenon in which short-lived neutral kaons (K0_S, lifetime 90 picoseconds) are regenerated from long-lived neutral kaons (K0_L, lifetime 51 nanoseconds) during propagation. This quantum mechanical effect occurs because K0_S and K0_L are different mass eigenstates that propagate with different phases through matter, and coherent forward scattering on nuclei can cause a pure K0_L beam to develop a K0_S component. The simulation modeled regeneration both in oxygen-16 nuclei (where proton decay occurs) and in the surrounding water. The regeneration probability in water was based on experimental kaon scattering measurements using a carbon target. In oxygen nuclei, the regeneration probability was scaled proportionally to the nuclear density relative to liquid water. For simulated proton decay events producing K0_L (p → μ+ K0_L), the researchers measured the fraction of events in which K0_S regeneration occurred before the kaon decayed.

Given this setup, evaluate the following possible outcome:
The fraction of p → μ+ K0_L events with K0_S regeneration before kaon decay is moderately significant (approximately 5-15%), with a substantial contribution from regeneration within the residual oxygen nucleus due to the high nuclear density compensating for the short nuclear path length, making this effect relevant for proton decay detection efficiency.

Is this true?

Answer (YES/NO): NO